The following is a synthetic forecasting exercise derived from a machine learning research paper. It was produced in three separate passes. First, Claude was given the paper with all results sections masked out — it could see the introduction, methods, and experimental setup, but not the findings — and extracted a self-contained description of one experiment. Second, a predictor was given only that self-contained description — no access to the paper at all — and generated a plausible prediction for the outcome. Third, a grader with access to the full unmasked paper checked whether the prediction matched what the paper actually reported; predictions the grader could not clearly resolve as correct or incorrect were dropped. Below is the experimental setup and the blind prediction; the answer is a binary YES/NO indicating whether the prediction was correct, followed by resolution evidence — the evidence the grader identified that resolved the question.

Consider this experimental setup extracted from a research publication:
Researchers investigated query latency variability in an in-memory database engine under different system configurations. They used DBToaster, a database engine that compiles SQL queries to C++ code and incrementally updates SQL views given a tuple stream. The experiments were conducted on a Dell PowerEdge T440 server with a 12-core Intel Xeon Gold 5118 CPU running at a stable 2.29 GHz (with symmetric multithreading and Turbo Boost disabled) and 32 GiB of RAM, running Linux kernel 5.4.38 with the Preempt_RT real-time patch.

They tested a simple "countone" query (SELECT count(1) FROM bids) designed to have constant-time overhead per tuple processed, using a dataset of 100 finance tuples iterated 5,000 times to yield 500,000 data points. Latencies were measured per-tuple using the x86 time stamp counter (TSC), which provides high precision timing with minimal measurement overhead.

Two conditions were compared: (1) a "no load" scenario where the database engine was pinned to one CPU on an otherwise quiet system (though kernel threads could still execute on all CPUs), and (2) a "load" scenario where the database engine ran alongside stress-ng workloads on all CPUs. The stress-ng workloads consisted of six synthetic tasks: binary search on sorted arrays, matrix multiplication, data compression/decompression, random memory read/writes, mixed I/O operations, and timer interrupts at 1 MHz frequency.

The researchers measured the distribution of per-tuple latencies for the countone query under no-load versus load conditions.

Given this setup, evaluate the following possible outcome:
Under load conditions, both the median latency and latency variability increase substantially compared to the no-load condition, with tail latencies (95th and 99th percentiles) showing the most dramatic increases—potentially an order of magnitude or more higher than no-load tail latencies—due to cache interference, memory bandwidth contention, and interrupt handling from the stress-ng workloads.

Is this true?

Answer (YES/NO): NO